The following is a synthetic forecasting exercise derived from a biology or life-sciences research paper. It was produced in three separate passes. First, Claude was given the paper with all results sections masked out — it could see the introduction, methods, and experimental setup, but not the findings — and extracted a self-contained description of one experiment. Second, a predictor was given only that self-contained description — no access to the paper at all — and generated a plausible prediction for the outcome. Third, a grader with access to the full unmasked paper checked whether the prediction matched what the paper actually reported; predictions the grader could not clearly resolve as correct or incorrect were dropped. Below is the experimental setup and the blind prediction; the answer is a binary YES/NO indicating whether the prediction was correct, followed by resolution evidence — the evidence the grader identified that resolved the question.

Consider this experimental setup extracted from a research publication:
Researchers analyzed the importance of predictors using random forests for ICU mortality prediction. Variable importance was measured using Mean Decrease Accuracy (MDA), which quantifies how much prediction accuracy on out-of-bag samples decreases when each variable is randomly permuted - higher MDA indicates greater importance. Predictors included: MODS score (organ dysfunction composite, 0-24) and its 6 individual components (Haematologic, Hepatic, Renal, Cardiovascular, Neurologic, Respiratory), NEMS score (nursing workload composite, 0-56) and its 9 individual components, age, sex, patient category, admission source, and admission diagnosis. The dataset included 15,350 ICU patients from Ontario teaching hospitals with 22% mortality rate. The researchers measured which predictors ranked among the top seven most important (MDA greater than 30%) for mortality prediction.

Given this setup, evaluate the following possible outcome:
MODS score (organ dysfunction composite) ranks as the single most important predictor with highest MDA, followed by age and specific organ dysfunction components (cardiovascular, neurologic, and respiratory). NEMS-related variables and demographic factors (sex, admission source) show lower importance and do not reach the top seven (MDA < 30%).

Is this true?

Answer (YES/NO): NO